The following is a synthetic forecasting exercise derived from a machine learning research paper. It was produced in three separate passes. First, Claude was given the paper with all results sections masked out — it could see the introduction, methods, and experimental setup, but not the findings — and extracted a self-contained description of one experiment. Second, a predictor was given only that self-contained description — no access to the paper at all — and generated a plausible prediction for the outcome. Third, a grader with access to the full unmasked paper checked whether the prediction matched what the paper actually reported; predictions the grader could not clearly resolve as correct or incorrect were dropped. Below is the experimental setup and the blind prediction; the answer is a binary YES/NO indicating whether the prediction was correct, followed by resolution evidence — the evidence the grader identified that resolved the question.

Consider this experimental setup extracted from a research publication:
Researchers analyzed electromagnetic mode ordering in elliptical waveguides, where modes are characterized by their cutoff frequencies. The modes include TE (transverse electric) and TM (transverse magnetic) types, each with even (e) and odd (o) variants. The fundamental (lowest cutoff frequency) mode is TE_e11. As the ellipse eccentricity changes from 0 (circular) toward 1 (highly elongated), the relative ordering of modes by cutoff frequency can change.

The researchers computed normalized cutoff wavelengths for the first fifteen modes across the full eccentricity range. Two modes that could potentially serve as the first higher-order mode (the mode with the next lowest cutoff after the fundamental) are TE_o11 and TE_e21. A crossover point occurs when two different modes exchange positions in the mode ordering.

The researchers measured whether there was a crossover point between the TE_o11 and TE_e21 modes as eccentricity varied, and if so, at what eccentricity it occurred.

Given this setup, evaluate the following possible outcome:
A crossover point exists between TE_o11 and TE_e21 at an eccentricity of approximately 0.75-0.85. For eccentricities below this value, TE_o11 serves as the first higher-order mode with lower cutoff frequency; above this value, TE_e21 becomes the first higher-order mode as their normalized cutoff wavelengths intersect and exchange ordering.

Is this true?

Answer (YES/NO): NO